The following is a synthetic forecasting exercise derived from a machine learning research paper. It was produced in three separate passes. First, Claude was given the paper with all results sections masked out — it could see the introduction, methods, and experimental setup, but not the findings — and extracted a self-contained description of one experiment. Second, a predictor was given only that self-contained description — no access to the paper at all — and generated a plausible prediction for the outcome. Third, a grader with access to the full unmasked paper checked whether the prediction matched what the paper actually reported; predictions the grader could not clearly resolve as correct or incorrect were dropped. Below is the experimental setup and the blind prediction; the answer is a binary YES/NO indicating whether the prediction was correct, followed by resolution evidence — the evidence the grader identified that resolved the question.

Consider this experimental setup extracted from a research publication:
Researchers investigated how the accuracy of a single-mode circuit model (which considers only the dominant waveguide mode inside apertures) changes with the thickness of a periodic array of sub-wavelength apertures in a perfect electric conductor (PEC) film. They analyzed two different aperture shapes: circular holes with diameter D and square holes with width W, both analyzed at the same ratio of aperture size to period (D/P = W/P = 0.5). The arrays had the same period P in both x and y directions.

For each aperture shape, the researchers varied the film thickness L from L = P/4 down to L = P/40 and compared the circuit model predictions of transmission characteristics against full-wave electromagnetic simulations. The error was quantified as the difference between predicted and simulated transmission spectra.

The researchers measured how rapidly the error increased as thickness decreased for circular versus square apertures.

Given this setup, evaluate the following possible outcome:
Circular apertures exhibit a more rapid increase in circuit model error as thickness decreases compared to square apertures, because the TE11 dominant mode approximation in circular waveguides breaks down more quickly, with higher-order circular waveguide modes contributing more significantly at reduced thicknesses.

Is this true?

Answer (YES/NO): YES